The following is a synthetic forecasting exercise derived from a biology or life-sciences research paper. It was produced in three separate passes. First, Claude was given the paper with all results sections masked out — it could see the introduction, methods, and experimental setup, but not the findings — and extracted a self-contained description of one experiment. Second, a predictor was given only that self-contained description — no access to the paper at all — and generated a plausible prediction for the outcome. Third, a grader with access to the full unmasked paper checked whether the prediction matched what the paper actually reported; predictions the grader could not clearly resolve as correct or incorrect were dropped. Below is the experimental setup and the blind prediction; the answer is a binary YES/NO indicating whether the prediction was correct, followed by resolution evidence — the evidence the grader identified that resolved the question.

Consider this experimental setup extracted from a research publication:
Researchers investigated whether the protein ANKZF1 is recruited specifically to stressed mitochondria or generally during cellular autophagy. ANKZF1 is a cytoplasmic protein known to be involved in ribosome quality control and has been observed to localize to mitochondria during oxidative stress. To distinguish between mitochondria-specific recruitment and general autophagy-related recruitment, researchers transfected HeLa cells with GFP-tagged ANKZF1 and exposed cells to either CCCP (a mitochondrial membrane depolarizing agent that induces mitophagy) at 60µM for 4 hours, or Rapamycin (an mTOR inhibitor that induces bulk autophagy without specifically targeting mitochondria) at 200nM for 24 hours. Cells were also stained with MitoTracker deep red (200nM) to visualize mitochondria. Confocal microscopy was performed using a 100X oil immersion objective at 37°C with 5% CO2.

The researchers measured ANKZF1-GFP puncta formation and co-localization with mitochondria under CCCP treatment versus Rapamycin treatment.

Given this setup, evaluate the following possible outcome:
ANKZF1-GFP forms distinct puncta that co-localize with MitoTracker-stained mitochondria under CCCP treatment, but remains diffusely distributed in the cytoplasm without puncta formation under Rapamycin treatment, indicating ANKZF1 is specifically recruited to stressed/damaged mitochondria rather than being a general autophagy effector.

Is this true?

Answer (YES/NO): NO